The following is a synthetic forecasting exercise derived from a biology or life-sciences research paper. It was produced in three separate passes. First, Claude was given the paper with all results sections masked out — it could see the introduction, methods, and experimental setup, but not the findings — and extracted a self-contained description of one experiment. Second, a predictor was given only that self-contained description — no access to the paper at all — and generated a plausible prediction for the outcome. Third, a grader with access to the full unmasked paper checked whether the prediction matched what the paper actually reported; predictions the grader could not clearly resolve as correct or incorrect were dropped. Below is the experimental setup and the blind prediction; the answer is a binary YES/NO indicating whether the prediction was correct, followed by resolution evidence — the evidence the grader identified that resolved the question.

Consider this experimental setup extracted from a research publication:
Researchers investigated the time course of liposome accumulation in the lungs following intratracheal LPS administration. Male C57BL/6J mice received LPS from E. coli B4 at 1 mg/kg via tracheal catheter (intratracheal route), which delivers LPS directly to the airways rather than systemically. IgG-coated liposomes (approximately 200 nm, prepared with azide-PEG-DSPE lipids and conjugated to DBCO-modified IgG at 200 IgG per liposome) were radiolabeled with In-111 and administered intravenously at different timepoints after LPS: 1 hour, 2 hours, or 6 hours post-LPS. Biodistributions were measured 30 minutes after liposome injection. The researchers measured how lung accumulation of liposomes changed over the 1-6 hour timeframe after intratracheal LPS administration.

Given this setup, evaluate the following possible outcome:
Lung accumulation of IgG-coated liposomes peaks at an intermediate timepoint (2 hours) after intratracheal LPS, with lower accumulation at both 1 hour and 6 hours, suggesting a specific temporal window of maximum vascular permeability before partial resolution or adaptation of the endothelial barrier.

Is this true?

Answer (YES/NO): YES